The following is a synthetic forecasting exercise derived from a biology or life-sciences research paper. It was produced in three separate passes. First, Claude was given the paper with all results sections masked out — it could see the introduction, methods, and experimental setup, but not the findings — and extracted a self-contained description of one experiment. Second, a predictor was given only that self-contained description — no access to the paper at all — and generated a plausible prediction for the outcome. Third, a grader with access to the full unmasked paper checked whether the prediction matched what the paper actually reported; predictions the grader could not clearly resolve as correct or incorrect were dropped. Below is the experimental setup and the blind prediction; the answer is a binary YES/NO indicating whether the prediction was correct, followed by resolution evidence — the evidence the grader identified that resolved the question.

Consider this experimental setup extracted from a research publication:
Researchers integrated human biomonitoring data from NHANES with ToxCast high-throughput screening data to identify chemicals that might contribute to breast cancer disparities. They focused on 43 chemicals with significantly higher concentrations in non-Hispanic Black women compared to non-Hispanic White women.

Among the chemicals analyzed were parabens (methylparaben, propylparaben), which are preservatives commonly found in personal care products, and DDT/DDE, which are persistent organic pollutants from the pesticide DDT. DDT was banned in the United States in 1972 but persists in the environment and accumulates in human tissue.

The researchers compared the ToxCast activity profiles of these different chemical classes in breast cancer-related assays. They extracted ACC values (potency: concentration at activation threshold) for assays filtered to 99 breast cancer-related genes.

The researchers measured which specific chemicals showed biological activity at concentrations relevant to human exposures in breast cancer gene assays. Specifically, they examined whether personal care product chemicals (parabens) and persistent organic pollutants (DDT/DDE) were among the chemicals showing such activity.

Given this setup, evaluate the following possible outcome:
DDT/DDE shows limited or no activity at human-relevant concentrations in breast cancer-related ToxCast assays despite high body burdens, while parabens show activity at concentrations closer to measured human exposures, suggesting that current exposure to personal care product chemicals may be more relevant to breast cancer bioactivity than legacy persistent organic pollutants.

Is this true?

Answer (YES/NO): NO